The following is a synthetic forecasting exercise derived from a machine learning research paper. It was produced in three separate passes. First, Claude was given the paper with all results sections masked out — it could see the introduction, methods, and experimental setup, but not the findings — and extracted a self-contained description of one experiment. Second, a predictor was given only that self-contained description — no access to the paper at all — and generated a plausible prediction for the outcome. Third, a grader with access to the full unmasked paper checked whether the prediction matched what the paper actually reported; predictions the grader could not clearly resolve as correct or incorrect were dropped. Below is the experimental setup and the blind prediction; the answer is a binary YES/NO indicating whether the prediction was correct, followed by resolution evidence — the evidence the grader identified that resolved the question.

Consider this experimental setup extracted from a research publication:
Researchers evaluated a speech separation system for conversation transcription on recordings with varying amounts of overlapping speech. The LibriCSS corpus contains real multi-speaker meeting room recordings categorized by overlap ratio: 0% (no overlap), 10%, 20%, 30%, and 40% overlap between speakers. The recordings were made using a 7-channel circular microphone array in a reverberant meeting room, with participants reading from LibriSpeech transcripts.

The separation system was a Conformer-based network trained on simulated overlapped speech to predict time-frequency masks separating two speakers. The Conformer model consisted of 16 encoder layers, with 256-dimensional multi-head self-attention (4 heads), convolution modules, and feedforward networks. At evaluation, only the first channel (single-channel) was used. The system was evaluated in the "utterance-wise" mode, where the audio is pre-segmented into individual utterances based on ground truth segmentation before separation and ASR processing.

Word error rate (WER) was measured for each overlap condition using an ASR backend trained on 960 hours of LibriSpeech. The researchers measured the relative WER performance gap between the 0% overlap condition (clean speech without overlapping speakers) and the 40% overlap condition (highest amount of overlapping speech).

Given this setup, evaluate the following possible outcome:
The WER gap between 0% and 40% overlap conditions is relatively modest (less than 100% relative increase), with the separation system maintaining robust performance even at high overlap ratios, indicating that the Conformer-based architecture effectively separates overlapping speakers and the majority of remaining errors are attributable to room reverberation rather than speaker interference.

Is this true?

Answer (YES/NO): NO